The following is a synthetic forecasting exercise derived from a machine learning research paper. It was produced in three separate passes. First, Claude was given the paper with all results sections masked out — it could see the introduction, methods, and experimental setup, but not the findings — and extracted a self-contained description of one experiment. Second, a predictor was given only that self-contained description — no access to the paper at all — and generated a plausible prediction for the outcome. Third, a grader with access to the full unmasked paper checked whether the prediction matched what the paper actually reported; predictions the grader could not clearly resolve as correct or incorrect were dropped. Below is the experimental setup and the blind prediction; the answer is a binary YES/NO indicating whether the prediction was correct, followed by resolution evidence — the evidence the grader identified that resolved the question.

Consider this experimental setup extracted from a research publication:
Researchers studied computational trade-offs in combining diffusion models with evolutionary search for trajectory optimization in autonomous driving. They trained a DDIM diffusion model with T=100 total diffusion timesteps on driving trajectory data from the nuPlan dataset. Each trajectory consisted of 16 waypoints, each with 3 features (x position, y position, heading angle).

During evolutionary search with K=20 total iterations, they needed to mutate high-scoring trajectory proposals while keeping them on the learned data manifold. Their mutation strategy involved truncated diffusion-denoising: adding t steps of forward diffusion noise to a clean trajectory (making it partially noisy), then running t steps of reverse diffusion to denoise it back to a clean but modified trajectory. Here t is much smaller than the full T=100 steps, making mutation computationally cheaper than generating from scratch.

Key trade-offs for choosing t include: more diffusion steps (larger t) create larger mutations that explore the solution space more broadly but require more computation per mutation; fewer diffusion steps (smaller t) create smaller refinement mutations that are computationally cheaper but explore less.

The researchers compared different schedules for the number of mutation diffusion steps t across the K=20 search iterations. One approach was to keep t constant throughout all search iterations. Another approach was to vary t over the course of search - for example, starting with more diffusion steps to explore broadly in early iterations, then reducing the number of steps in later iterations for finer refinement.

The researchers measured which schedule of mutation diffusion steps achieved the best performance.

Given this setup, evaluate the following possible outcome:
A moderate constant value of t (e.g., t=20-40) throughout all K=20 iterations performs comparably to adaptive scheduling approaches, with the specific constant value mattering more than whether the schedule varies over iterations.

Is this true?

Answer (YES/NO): NO